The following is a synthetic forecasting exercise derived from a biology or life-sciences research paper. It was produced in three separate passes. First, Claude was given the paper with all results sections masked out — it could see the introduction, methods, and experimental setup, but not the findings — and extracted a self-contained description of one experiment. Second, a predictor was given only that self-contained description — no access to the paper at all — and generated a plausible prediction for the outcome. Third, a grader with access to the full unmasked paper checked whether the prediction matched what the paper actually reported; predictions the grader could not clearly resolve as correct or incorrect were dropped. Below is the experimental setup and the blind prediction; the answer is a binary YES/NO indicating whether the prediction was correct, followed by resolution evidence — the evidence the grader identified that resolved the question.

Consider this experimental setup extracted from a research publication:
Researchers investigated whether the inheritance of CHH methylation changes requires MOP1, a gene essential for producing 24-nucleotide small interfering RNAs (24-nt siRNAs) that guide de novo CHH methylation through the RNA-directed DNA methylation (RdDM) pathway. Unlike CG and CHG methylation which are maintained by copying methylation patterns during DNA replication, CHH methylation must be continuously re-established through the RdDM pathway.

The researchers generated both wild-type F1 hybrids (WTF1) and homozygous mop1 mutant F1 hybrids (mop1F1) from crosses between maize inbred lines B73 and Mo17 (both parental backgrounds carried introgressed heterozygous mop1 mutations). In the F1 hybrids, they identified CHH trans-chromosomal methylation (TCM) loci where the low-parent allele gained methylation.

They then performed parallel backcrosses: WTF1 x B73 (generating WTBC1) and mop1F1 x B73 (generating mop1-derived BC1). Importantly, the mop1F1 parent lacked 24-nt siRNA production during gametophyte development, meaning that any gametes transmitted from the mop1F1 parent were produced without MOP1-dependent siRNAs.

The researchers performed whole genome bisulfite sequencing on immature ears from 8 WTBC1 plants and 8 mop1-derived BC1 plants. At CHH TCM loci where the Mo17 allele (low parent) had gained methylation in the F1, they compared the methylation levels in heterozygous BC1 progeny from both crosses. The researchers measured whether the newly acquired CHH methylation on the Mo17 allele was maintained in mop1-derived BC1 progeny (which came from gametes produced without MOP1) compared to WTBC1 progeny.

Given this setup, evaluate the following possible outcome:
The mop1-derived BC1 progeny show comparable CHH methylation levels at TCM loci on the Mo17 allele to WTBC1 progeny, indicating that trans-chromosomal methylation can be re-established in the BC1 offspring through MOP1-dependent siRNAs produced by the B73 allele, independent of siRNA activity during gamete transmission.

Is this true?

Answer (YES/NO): NO